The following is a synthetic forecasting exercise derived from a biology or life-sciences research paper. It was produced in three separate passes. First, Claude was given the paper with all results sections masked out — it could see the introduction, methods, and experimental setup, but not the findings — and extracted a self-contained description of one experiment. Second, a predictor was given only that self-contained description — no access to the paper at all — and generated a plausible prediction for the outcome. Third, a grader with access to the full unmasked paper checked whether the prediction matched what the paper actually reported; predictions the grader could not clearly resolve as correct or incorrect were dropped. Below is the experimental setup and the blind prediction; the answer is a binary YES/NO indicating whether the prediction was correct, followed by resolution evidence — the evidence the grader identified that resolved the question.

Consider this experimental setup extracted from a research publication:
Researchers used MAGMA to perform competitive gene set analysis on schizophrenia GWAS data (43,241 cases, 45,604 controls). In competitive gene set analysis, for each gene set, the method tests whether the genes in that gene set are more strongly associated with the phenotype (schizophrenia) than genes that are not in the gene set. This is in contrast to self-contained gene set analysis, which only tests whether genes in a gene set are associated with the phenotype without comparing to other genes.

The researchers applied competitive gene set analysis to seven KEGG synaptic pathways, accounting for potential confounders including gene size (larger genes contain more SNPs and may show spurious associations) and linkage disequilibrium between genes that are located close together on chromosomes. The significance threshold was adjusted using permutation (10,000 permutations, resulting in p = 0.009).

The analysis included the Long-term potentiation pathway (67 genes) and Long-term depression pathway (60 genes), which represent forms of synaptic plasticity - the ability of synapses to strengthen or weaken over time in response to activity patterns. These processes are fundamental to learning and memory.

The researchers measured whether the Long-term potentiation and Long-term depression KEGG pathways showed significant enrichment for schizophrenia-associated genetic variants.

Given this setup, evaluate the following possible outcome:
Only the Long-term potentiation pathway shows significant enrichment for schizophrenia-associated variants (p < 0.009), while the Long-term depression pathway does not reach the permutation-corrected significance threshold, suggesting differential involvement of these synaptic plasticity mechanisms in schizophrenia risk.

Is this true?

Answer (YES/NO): YES